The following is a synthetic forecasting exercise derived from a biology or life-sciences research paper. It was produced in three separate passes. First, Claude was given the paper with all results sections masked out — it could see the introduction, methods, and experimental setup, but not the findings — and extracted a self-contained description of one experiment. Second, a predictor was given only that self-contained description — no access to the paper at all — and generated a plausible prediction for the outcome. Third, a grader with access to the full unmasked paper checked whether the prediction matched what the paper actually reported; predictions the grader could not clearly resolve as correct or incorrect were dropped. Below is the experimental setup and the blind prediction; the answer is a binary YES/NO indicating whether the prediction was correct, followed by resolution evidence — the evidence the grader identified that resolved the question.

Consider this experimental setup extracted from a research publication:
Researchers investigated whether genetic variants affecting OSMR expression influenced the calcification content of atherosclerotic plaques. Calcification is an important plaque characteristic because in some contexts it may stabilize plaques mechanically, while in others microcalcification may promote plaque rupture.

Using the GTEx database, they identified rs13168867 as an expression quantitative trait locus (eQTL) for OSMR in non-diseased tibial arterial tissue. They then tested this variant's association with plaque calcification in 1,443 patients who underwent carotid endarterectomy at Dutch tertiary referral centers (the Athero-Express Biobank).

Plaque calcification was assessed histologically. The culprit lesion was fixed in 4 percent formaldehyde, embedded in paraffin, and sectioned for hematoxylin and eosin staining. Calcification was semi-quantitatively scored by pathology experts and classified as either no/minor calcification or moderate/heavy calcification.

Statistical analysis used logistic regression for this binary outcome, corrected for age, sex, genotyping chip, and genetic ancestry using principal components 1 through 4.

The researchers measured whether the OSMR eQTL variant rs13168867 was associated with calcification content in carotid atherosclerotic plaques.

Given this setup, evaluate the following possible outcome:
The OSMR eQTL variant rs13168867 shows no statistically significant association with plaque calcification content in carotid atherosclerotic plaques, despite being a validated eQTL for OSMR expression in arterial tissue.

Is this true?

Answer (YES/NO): YES